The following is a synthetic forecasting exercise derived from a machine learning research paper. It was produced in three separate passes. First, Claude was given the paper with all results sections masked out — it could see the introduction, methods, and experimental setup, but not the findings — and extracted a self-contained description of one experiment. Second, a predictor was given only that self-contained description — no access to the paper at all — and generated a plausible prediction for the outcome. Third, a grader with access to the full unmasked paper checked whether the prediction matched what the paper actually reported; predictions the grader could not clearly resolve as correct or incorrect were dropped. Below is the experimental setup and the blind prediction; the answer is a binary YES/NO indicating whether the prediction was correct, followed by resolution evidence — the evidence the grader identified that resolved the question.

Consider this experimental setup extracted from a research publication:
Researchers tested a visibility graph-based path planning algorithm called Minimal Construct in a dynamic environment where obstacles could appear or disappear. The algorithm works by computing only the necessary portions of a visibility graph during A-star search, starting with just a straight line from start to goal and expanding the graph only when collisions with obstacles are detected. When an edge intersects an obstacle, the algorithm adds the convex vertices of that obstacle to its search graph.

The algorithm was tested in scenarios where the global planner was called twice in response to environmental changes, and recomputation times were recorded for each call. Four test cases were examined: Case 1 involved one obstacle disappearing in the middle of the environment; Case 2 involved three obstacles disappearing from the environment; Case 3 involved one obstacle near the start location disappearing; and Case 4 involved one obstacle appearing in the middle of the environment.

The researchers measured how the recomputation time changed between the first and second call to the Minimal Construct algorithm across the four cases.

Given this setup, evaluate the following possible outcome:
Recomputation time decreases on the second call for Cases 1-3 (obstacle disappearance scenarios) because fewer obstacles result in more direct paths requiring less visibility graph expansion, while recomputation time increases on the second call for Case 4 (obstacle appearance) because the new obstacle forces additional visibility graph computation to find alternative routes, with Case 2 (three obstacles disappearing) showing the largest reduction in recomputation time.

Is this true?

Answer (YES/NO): NO